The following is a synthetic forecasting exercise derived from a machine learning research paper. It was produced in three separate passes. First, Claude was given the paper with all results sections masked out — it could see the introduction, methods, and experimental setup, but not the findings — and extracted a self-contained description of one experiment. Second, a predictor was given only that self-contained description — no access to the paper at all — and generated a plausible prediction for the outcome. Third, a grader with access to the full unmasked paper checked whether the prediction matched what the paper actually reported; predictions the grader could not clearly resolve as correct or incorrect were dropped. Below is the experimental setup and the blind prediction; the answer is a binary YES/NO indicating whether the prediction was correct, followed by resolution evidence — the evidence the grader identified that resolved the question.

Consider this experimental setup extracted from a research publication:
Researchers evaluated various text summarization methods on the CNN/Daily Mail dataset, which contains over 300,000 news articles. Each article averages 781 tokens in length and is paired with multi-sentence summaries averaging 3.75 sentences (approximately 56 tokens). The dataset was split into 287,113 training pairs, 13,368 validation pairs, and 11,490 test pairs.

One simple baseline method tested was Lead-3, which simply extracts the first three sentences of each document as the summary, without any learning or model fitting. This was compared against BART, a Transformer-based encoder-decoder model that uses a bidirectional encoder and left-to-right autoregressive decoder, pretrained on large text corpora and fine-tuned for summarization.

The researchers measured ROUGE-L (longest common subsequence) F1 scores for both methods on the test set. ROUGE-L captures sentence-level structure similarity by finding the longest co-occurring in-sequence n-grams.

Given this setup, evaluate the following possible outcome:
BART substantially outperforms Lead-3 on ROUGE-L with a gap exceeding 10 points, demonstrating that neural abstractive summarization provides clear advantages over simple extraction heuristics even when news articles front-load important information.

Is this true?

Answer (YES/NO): NO